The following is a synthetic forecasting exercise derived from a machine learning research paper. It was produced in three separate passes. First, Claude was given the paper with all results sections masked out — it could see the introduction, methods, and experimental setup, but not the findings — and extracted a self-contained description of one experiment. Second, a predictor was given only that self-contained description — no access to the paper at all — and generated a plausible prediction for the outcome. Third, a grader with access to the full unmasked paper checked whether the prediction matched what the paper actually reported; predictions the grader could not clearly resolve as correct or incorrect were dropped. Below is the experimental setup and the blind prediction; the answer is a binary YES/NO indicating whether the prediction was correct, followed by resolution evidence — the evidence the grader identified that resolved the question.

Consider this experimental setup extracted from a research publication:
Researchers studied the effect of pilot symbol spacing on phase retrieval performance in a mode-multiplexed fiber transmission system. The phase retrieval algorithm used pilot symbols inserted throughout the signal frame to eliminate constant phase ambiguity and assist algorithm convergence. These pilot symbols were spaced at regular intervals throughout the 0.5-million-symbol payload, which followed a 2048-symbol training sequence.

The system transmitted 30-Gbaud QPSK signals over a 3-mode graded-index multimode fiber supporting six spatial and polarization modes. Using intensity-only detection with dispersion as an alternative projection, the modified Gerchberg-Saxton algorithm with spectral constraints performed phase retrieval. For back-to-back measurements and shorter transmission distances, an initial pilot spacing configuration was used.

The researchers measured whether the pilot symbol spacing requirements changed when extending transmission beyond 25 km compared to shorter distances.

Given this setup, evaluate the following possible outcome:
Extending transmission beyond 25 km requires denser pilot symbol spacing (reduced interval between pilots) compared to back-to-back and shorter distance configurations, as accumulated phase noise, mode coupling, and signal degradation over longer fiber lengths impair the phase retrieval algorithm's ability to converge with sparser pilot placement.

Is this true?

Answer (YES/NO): YES